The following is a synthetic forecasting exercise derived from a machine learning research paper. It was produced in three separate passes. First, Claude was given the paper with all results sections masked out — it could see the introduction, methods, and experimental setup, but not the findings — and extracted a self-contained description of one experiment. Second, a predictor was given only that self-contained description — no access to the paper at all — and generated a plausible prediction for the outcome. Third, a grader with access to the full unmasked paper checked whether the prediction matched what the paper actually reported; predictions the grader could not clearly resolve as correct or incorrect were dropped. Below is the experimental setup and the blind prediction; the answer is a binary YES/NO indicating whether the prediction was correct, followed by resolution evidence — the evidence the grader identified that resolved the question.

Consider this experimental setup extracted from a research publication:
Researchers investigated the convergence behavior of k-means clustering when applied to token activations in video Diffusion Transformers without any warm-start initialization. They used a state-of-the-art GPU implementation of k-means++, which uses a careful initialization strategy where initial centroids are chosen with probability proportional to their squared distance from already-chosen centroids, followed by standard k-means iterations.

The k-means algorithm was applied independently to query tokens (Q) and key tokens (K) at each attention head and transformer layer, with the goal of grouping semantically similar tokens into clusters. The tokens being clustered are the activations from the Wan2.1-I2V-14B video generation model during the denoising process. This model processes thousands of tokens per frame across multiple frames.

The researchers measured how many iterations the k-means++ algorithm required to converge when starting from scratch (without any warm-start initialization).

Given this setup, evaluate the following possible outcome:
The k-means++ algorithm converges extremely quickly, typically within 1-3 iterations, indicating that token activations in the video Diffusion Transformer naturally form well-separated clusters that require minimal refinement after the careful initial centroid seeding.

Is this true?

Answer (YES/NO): NO